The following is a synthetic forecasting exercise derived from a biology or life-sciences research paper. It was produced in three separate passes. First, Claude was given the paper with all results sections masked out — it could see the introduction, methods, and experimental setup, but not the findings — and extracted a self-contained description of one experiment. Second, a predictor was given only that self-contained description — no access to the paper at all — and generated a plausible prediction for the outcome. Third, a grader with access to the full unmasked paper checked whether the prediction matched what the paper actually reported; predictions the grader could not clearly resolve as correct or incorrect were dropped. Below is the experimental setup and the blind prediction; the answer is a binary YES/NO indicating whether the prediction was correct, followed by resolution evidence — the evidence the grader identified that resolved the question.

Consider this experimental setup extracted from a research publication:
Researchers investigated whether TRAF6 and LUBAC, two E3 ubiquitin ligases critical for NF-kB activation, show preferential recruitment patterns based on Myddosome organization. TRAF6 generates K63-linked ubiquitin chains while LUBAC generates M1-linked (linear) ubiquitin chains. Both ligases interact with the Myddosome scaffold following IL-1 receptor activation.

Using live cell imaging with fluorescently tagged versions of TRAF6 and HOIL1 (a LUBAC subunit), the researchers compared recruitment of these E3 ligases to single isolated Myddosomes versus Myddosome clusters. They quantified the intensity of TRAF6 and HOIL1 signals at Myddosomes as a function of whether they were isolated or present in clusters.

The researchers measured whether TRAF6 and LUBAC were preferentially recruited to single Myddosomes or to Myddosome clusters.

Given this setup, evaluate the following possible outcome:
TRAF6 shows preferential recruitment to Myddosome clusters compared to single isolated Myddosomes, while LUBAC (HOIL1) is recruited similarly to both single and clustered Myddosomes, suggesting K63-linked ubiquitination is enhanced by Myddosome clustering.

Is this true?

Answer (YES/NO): NO